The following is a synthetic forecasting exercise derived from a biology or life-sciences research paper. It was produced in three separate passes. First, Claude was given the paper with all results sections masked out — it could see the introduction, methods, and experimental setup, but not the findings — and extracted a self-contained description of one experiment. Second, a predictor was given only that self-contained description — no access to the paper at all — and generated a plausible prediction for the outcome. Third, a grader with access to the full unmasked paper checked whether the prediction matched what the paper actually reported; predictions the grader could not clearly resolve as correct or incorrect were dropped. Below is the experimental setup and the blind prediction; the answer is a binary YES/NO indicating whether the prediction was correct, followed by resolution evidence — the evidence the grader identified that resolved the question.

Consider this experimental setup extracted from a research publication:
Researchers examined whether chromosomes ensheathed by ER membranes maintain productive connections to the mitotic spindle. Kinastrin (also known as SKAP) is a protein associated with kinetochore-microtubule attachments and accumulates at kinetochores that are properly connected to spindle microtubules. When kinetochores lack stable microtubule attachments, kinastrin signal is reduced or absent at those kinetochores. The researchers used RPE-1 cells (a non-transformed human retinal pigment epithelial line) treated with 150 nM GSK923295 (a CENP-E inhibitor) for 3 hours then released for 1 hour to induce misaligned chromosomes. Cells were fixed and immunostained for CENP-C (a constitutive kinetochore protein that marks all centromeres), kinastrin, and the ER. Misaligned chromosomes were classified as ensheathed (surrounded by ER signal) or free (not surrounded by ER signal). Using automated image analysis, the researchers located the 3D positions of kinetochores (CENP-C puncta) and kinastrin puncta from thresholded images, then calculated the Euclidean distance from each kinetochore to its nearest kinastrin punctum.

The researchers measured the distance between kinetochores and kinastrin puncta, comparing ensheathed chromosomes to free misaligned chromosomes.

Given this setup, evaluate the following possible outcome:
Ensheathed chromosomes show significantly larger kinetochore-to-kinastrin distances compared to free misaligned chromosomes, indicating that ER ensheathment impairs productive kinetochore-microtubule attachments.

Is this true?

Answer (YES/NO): NO